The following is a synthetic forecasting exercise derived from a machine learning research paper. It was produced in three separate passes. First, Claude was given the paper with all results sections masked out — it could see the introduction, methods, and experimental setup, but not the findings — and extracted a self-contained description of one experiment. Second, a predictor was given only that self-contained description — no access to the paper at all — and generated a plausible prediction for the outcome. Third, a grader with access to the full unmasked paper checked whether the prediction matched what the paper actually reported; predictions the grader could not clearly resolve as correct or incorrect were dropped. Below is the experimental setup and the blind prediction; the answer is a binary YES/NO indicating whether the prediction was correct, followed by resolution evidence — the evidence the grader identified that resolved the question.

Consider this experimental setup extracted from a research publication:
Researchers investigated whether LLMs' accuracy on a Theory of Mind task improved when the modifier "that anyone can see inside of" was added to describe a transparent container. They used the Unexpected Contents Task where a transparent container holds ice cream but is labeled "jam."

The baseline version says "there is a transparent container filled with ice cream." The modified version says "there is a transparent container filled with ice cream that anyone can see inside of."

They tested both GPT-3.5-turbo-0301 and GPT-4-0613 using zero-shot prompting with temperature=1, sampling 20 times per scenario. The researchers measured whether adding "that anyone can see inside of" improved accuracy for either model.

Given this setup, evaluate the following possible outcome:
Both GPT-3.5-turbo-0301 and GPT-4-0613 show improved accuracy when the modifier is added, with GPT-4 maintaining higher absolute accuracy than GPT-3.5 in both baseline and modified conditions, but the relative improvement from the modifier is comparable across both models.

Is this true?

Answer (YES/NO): NO